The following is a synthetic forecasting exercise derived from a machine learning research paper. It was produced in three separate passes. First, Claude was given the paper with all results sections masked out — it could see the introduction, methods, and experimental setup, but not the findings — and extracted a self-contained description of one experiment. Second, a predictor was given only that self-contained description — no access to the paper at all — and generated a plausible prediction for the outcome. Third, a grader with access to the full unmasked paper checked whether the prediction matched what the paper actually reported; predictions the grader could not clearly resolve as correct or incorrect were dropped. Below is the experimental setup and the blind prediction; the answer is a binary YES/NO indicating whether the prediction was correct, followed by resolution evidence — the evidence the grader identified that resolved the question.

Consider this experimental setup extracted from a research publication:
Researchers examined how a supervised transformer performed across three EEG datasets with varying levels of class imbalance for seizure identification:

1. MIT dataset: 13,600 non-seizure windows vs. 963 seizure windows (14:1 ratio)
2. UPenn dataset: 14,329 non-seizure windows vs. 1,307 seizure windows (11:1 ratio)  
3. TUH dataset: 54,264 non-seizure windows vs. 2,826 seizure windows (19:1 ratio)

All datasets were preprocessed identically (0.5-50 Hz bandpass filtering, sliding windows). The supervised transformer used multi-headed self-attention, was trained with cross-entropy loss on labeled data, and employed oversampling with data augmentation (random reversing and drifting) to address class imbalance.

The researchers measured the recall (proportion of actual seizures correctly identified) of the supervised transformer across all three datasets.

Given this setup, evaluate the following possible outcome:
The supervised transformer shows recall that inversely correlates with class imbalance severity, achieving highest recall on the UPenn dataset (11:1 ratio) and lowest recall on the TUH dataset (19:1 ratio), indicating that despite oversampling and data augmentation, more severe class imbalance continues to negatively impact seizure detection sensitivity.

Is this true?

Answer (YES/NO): NO